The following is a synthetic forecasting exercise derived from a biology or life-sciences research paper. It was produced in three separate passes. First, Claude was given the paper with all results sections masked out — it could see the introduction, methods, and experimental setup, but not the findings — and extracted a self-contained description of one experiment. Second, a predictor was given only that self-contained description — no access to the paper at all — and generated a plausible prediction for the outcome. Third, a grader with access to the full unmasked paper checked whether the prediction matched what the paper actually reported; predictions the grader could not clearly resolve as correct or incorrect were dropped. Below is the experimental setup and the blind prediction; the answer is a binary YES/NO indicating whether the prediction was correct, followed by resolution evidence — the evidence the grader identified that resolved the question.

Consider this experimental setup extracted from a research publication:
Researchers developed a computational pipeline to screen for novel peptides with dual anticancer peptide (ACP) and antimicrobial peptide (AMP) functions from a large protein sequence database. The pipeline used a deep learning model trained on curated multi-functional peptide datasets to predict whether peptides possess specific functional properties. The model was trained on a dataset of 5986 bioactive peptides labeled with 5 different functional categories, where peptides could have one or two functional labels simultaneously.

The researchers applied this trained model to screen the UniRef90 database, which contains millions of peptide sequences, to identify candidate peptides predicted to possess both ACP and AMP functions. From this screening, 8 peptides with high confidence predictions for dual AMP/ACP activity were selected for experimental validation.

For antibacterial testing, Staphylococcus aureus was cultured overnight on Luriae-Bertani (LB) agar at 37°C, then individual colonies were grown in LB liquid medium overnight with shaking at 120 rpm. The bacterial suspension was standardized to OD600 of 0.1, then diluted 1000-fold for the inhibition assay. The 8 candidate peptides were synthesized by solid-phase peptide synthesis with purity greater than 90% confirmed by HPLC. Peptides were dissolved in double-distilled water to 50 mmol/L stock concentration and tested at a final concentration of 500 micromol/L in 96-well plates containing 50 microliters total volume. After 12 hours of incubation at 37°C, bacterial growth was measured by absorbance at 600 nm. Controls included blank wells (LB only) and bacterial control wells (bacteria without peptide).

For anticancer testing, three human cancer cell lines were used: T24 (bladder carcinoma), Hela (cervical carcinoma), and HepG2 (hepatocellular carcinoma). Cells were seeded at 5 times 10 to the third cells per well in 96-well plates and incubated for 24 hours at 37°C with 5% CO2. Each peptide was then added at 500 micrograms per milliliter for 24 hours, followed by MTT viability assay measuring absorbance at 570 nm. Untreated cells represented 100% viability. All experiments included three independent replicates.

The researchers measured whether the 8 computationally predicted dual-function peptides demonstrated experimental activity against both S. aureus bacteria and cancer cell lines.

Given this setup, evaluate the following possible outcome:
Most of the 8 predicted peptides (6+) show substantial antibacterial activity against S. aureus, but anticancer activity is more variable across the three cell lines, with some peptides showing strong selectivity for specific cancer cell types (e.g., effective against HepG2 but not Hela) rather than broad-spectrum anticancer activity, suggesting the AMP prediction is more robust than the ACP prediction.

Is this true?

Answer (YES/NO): NO